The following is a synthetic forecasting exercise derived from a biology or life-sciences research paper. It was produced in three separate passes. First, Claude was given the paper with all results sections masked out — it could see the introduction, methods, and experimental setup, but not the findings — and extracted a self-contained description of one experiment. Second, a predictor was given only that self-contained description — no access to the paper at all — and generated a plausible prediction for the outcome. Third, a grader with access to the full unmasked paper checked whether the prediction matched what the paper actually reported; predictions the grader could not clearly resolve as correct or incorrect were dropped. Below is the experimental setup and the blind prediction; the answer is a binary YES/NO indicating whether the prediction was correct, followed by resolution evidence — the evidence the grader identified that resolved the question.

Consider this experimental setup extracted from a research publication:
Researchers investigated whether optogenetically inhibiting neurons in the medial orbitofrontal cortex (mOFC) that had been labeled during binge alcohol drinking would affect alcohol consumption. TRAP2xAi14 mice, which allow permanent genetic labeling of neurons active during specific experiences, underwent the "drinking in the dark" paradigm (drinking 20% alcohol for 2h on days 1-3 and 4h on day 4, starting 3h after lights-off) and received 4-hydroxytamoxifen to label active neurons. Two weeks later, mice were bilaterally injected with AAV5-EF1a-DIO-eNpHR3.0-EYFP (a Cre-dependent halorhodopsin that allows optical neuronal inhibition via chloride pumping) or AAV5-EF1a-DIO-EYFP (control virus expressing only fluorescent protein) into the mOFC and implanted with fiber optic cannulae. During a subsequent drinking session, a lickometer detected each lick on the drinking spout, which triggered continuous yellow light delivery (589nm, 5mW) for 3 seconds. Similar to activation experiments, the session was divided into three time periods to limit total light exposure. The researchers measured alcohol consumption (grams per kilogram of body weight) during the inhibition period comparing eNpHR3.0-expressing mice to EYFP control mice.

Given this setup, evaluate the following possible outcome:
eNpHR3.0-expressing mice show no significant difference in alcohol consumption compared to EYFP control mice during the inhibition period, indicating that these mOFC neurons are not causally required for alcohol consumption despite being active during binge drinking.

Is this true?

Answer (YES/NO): NO